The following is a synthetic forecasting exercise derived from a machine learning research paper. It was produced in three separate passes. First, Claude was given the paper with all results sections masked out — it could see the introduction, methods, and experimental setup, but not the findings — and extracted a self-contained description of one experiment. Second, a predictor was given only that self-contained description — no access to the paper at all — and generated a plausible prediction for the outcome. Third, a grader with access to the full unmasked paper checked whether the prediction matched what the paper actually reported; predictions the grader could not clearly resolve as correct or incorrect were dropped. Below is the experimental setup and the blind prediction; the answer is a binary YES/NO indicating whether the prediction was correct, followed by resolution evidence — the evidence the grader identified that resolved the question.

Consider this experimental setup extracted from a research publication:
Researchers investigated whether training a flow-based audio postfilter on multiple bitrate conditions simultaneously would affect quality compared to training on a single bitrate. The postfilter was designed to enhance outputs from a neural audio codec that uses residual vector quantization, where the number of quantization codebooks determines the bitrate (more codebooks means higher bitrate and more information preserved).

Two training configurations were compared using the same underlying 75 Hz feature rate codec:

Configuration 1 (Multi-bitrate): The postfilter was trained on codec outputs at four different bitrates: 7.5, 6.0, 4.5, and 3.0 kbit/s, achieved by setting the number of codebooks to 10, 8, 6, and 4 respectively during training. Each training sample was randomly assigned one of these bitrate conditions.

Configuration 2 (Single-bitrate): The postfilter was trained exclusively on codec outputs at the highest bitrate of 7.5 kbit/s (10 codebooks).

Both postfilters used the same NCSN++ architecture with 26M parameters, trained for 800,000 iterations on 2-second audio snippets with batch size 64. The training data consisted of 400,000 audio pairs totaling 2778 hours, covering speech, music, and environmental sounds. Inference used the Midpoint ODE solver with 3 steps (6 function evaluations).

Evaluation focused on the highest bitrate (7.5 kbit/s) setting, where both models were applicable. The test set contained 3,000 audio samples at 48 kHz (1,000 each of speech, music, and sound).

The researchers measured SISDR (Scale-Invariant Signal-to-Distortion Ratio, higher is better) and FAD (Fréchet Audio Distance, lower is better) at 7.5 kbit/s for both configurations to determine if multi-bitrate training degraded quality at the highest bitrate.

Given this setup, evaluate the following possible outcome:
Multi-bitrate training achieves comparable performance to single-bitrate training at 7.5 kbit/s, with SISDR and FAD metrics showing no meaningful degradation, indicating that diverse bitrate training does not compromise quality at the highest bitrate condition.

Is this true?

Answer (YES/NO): YES